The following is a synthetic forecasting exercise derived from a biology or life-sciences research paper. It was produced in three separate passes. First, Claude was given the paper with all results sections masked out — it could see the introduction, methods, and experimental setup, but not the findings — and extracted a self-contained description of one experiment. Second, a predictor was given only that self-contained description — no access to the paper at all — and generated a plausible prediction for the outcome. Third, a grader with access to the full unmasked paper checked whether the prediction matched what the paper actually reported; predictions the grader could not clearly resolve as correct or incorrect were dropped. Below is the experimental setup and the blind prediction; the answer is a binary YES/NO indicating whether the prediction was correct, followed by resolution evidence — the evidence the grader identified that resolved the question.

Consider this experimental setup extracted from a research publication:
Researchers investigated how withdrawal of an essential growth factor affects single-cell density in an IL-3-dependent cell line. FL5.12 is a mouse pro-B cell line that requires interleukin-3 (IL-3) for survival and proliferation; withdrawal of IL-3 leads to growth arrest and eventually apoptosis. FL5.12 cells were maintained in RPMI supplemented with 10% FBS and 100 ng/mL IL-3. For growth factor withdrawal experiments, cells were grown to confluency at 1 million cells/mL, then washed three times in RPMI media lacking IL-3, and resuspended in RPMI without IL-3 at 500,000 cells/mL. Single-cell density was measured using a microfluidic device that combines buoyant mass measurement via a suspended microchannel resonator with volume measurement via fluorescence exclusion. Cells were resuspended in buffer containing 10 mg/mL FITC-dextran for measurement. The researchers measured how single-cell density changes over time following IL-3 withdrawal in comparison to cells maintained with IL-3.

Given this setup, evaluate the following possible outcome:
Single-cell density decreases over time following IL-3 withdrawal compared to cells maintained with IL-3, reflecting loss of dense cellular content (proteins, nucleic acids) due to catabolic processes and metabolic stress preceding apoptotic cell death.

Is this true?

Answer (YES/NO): NO